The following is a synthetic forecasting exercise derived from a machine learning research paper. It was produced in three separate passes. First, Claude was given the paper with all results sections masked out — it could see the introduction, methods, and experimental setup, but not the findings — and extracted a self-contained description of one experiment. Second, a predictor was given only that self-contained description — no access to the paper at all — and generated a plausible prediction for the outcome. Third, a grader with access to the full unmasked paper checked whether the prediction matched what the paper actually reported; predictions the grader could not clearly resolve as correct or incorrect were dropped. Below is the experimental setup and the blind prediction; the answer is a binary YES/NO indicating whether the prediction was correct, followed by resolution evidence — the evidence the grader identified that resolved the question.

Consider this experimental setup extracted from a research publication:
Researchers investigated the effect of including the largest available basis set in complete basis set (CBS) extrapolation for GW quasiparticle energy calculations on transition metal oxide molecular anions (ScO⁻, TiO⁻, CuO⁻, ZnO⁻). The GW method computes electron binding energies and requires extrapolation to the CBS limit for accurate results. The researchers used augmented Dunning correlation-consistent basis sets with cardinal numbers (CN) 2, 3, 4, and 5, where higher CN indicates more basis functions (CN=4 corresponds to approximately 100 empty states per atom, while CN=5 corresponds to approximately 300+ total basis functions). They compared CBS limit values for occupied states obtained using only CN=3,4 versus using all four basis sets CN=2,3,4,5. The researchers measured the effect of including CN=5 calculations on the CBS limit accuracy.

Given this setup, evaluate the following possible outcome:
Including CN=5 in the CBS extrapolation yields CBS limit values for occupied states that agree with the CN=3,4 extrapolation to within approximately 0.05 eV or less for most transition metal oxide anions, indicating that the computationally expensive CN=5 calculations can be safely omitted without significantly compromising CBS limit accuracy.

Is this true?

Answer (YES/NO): YES